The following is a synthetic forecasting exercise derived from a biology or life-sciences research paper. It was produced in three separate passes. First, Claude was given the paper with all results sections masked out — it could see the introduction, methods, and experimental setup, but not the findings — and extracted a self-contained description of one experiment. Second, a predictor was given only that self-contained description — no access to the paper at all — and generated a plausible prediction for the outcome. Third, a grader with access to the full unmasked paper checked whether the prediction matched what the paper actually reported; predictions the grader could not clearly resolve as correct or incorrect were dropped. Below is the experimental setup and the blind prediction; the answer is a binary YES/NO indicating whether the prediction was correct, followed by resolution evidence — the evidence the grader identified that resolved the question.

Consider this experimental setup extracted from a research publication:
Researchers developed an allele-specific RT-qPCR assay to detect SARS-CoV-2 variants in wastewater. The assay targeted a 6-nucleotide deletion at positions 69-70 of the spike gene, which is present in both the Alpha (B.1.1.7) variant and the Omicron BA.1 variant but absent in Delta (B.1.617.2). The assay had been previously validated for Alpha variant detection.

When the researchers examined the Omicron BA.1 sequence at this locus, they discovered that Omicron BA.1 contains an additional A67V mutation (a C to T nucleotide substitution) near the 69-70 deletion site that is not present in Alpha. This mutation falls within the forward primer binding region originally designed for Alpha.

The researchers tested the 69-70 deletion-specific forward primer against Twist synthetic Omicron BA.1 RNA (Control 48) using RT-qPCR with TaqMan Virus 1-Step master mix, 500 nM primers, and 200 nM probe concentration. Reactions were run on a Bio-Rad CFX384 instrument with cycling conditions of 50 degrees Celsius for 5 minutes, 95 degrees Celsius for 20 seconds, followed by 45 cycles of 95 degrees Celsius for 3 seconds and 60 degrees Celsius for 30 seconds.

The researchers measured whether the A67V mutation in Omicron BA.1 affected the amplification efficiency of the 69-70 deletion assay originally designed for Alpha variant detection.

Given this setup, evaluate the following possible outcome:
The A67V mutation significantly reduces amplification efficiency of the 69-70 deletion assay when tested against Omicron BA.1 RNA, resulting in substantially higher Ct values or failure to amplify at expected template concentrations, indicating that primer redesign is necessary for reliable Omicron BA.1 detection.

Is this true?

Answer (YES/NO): NO